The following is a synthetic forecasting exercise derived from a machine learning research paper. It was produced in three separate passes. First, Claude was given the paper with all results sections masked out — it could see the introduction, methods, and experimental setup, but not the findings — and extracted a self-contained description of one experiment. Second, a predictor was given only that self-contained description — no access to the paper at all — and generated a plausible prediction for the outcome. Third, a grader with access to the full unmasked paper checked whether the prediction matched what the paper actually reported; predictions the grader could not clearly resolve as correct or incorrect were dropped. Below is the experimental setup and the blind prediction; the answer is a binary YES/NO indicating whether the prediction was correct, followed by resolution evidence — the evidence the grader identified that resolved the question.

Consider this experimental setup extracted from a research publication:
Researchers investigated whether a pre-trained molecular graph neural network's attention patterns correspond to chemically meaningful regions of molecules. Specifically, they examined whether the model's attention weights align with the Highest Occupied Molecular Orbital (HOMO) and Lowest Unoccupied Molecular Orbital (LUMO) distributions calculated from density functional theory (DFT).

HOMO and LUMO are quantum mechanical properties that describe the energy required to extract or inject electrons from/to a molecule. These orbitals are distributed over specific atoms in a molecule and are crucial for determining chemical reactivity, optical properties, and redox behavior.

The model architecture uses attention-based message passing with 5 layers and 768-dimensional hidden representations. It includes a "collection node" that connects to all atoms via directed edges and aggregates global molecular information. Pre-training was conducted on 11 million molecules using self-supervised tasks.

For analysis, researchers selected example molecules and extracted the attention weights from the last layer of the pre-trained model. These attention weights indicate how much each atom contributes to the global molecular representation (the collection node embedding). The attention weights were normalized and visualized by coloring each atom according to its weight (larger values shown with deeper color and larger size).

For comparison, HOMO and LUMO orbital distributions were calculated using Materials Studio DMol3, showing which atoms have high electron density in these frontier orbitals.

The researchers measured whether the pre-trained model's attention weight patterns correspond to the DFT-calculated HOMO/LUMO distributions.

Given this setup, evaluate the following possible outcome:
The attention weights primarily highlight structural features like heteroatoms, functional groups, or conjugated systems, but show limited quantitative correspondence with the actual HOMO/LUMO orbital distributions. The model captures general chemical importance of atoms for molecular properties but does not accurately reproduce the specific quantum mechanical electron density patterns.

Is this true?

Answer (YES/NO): NO